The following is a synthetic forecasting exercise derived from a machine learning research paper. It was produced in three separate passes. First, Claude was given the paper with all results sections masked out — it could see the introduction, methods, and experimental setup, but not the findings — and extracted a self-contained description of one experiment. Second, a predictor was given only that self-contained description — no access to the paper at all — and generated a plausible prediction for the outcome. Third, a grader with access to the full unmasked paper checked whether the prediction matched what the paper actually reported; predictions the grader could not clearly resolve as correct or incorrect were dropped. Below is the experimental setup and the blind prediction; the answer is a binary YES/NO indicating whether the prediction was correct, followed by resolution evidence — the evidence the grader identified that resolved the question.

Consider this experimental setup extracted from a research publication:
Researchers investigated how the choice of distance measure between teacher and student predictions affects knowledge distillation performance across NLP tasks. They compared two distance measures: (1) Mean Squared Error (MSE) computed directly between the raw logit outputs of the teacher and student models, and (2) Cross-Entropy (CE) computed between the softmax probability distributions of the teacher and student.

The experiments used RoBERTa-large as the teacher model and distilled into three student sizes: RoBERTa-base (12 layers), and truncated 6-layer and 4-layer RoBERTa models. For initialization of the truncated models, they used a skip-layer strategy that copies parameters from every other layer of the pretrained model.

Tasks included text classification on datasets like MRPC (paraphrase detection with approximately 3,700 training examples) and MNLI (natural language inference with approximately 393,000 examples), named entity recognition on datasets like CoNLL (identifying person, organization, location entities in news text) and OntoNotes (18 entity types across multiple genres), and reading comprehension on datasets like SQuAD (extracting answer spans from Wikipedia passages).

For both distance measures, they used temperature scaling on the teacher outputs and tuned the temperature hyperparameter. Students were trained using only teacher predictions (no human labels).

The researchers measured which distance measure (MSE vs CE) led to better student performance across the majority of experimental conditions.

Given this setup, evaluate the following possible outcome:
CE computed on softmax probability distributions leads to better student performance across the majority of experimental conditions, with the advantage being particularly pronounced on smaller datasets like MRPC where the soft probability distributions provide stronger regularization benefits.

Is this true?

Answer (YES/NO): NO